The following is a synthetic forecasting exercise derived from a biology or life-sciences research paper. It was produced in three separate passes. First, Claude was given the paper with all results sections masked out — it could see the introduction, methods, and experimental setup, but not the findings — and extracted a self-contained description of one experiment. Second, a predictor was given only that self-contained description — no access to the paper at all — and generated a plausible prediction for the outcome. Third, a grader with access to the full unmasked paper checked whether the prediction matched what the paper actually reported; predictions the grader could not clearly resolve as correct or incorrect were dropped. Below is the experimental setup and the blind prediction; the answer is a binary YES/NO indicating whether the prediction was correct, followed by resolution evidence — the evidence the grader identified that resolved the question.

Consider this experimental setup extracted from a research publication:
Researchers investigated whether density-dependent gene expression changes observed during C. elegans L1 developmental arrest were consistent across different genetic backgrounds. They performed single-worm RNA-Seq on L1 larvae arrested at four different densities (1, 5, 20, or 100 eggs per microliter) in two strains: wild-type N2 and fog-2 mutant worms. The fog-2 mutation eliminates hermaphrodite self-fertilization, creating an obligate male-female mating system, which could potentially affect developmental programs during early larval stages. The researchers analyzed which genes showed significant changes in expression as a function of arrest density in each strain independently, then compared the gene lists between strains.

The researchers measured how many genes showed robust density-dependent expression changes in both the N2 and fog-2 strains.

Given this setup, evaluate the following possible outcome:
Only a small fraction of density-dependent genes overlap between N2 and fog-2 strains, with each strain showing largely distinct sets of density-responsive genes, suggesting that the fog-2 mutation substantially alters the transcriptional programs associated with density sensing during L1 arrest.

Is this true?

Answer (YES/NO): NO